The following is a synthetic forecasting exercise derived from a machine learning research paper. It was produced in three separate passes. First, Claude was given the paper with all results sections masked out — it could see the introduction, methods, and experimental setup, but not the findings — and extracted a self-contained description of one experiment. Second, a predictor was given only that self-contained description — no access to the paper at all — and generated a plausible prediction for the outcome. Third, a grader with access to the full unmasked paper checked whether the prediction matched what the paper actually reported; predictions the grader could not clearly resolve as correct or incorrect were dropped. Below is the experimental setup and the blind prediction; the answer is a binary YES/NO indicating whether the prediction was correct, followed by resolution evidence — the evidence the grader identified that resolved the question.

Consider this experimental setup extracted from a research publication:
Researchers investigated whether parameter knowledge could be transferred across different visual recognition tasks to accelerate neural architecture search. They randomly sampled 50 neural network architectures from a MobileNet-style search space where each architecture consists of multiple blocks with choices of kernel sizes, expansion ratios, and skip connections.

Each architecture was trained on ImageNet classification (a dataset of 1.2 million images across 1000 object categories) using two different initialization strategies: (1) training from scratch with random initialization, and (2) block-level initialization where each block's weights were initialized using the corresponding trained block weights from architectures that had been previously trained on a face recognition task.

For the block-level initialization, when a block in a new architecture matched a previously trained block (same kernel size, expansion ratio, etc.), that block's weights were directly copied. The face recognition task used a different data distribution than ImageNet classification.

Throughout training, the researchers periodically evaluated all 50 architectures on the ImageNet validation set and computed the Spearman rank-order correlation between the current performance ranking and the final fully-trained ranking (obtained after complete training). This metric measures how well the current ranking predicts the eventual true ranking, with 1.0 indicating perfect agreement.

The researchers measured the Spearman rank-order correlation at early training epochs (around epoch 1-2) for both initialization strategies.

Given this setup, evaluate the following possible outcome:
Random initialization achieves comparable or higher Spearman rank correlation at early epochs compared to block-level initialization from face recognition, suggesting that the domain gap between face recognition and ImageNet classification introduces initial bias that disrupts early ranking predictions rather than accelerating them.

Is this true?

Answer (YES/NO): NO